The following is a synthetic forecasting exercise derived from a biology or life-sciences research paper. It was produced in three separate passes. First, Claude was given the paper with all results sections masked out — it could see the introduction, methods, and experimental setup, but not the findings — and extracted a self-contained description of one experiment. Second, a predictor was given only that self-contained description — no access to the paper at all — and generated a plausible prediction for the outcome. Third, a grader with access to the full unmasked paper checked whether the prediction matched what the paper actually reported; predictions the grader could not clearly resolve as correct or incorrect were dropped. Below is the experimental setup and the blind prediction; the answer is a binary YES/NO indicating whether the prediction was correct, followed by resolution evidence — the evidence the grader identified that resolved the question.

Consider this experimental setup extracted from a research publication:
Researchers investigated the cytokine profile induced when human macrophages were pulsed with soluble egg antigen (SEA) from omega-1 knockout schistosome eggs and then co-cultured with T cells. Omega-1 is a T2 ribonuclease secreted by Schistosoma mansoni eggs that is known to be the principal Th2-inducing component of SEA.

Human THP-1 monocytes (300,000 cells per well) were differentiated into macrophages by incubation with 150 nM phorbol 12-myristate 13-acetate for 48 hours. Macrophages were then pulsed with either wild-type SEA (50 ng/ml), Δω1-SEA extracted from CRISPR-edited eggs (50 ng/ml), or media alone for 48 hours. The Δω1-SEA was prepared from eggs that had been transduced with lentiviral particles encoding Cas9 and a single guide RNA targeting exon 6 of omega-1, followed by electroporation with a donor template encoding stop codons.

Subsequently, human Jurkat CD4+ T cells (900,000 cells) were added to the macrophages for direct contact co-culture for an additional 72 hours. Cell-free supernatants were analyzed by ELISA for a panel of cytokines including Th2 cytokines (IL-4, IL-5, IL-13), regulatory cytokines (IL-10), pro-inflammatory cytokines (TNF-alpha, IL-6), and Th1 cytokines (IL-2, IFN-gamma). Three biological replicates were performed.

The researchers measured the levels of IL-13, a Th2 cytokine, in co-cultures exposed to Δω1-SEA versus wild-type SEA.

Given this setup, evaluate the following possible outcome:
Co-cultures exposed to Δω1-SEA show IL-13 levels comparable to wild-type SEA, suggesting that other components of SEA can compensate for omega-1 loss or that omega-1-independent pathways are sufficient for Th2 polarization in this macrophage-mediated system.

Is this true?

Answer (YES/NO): YES